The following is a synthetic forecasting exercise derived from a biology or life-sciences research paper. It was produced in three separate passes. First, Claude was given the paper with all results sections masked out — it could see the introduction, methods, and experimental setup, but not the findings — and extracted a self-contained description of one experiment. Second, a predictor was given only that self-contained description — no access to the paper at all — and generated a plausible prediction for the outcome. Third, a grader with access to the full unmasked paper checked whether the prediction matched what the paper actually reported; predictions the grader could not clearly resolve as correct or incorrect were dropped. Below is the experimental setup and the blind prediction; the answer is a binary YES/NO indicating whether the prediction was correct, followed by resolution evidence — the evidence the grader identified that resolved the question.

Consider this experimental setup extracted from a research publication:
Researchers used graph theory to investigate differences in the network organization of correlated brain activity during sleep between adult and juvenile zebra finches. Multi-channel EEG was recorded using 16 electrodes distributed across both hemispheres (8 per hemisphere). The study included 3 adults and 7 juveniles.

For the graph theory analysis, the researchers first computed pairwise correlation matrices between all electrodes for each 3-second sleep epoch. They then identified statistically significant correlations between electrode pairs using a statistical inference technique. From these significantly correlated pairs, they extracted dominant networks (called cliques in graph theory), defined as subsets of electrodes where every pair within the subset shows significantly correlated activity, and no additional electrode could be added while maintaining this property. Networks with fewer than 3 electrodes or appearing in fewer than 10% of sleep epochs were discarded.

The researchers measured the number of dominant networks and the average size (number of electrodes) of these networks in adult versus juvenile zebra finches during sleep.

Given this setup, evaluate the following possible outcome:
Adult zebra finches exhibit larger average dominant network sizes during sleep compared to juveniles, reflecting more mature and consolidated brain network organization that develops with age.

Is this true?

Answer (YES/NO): YES